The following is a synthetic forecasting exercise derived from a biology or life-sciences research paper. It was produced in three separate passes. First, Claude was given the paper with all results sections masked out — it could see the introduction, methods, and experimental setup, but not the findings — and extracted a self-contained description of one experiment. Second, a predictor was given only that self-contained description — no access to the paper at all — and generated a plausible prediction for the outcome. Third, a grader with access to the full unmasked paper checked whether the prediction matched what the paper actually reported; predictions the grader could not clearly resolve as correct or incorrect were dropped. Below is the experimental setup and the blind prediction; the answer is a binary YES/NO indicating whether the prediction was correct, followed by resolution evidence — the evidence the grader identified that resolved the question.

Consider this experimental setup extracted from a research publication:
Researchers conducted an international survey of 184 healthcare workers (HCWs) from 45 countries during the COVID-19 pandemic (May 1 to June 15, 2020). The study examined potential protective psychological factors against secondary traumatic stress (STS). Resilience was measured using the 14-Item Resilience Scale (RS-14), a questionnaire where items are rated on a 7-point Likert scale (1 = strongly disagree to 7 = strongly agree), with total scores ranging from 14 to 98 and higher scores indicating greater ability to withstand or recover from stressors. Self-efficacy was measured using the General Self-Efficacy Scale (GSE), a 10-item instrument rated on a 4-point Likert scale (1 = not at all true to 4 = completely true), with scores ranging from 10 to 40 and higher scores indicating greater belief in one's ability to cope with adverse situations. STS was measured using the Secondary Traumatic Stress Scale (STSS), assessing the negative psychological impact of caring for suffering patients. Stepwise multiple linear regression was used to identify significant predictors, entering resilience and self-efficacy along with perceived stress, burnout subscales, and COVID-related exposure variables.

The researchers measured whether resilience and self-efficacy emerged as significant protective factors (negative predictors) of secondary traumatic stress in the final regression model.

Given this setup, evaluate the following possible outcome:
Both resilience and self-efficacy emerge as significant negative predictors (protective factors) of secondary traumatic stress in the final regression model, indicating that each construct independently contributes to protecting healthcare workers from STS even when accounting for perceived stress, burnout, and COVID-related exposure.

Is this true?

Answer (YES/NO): NO